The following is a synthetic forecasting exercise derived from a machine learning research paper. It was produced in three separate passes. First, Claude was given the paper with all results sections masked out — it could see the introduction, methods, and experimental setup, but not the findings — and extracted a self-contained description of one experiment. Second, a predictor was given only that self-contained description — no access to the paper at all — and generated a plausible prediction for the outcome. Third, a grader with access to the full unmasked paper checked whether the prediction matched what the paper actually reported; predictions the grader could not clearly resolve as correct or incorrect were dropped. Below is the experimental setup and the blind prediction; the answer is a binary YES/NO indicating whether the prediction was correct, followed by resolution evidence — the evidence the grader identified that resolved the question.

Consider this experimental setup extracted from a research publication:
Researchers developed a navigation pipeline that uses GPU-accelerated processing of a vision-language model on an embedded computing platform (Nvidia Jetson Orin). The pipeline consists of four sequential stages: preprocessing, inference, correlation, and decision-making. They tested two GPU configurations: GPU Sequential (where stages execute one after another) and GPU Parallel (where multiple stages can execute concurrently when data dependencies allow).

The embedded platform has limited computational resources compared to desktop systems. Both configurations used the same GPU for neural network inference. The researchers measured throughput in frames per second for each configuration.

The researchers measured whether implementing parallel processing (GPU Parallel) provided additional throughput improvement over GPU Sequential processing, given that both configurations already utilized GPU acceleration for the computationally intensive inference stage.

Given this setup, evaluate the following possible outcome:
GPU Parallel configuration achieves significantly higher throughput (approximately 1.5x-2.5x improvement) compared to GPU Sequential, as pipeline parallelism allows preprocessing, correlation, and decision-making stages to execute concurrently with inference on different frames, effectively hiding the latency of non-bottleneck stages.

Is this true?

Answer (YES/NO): YES